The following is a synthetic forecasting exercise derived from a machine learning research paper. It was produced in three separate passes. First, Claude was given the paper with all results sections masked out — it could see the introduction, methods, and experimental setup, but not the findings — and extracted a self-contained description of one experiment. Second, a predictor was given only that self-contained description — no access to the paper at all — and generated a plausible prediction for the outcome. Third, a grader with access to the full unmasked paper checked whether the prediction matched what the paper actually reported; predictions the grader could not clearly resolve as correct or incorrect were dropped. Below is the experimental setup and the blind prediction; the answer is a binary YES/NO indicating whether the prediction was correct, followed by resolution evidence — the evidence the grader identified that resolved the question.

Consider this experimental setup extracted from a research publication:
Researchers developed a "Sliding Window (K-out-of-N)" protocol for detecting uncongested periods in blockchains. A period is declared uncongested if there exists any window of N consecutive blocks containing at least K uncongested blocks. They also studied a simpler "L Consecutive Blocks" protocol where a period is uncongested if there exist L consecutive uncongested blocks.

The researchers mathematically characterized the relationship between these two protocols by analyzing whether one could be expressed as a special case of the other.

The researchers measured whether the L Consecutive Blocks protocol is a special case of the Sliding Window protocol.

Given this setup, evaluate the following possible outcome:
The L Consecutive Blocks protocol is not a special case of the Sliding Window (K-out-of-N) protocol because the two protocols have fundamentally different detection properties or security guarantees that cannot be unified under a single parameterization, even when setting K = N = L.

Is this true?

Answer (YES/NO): NO